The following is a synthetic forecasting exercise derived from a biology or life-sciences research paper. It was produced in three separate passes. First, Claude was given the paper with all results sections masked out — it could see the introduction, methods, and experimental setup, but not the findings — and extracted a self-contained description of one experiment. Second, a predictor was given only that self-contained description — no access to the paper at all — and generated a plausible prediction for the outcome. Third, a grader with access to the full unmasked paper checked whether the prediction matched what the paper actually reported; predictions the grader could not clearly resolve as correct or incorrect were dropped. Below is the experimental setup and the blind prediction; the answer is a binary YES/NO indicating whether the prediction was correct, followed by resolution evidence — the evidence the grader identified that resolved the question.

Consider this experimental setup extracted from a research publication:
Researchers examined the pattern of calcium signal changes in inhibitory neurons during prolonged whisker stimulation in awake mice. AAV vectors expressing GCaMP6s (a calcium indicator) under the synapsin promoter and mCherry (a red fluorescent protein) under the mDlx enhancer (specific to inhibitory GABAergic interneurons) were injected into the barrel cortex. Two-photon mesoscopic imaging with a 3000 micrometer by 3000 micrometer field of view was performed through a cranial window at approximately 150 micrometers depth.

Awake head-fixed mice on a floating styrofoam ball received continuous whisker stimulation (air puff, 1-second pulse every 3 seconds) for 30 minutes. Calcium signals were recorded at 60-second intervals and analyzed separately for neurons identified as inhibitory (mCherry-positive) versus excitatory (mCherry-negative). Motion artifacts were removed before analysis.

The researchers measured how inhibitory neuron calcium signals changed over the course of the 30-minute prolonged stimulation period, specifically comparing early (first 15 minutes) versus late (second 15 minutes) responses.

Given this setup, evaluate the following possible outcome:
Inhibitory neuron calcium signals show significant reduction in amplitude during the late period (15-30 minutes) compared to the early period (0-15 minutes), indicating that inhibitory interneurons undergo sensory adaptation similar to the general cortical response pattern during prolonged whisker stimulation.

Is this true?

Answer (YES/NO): NO